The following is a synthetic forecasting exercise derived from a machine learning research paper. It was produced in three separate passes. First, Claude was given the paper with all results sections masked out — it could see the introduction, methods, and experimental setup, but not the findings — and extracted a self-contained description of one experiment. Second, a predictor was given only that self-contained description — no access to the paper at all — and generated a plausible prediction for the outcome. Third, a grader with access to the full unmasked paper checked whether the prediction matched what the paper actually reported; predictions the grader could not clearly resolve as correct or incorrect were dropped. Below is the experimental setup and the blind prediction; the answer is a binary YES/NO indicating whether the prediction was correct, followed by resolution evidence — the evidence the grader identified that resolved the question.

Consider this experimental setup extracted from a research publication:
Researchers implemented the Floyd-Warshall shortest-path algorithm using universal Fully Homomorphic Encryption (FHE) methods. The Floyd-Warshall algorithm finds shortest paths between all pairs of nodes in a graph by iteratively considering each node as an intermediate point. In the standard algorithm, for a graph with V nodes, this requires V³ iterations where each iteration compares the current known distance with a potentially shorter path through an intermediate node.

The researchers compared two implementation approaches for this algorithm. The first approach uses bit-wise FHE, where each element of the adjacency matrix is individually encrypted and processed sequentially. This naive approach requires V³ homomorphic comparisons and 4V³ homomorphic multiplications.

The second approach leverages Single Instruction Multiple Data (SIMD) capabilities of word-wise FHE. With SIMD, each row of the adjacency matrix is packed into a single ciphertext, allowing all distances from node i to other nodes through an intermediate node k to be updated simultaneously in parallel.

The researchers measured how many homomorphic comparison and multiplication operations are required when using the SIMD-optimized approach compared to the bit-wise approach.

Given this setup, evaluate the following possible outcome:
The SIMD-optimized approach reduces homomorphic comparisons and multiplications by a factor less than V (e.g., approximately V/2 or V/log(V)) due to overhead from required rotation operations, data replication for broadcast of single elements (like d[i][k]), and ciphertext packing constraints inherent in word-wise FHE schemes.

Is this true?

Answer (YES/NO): NO